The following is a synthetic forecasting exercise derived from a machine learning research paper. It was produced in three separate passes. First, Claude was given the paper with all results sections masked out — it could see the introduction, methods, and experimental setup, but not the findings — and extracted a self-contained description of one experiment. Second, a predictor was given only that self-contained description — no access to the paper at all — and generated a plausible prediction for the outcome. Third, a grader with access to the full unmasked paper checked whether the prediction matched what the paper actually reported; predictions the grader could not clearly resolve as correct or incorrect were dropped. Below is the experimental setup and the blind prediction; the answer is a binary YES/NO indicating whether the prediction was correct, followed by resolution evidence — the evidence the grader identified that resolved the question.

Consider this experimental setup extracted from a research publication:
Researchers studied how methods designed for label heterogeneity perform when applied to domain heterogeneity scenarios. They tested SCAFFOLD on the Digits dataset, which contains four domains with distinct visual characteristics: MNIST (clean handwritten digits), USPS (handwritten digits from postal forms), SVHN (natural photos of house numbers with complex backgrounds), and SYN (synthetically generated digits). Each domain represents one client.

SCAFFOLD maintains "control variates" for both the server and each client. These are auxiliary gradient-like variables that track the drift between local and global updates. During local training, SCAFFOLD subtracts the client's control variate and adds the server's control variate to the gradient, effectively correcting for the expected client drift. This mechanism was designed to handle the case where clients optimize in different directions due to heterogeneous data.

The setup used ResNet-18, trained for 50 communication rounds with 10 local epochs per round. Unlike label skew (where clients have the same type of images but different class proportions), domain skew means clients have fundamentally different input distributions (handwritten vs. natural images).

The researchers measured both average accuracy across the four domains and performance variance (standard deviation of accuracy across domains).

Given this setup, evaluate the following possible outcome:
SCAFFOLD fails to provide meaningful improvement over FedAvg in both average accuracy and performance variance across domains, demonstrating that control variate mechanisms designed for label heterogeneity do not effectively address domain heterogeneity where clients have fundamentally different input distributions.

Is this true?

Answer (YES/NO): NO